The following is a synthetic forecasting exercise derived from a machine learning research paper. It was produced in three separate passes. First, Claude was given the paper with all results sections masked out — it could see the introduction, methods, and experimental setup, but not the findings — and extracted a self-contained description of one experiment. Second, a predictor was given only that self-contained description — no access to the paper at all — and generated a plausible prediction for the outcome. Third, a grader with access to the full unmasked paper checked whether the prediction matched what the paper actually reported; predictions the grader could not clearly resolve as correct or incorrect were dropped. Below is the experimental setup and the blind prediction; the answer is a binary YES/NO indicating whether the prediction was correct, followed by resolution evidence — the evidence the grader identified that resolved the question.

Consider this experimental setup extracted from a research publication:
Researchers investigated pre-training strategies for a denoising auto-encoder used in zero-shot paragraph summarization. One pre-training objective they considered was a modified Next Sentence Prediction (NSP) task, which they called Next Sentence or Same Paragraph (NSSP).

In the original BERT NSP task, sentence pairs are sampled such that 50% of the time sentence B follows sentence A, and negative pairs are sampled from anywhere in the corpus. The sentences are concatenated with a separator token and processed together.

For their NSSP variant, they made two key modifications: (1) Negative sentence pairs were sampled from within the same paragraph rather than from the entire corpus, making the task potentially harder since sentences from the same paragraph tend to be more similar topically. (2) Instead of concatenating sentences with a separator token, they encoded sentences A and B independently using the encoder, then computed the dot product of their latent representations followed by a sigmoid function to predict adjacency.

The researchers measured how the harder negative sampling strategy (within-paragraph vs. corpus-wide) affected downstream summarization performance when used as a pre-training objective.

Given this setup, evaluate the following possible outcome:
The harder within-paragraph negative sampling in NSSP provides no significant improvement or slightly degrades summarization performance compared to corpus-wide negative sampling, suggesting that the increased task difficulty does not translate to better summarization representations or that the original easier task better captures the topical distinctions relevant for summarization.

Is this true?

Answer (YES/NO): NO